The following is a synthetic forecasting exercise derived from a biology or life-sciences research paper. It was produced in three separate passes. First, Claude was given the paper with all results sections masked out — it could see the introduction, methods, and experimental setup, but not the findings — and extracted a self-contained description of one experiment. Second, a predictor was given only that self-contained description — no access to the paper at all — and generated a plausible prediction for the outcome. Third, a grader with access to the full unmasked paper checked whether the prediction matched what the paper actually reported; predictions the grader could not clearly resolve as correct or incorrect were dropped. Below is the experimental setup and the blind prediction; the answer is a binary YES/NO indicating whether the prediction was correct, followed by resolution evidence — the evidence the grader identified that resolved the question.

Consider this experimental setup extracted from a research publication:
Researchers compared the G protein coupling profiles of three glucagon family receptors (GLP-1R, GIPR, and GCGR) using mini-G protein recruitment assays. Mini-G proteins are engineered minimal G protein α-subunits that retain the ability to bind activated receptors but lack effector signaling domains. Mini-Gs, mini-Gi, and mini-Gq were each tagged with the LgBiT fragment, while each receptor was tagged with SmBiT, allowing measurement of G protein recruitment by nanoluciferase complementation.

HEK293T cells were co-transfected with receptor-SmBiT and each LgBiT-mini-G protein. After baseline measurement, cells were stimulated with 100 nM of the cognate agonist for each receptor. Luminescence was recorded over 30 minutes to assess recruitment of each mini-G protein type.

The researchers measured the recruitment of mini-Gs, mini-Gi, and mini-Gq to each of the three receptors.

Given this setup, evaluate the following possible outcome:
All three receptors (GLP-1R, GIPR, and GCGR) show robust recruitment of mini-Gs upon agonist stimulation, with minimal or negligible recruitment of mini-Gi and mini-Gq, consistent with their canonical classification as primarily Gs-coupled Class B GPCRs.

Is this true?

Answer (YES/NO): YES